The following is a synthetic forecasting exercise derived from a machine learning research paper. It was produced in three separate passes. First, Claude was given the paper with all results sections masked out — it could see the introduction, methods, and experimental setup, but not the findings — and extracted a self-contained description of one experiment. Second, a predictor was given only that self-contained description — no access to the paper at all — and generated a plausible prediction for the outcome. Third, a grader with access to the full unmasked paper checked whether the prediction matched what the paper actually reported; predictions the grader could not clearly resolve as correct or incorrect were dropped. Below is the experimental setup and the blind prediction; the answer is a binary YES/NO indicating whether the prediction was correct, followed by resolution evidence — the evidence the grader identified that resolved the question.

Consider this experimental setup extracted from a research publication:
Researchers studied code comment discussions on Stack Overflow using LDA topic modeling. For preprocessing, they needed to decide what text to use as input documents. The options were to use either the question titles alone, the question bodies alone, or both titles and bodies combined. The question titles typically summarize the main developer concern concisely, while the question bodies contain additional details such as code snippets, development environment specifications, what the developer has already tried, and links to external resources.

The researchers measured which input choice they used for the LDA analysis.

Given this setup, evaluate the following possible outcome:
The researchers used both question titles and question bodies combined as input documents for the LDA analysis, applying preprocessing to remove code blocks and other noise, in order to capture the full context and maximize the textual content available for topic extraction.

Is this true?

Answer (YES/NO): NO